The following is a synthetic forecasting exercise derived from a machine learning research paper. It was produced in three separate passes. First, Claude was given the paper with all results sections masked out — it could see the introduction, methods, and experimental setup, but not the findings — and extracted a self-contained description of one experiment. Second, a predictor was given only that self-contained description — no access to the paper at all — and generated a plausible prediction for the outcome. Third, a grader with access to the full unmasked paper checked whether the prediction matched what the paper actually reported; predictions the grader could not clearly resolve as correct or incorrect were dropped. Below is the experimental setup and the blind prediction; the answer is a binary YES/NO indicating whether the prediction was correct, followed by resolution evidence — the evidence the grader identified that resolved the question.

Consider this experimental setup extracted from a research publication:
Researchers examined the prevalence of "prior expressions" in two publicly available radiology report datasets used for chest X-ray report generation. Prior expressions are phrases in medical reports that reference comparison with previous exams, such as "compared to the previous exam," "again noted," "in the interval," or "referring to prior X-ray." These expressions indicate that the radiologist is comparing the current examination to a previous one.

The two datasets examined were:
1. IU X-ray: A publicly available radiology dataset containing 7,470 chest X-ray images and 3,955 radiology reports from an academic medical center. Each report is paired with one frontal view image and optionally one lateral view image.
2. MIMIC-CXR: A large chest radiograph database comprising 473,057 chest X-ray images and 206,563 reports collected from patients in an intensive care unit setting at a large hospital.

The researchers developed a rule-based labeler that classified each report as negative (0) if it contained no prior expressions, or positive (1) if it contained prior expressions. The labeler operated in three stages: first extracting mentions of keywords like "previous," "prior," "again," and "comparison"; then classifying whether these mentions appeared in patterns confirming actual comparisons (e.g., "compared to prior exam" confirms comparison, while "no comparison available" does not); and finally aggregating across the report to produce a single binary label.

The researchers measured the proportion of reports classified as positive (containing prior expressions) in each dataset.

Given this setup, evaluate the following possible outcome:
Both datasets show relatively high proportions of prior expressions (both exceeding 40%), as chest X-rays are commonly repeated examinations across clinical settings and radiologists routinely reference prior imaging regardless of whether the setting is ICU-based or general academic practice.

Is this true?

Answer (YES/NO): NO